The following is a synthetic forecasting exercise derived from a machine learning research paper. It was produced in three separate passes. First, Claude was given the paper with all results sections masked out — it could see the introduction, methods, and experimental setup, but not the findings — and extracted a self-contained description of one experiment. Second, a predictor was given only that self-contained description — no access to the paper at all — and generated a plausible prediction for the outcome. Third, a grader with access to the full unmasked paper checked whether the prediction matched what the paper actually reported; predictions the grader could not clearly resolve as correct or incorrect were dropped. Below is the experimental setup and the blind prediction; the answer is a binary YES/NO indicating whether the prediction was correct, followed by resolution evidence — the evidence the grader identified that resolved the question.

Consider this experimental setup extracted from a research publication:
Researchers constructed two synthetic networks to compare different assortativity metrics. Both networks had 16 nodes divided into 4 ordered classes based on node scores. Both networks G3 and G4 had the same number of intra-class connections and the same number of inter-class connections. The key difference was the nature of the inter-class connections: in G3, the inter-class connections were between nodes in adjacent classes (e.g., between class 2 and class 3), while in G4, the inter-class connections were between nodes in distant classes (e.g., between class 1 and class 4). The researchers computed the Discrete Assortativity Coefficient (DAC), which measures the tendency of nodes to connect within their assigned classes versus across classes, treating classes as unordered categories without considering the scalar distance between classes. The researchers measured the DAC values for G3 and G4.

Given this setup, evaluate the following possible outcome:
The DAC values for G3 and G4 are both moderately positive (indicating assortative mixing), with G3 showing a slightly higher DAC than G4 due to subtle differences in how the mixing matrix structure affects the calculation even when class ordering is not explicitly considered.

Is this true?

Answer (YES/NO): NO